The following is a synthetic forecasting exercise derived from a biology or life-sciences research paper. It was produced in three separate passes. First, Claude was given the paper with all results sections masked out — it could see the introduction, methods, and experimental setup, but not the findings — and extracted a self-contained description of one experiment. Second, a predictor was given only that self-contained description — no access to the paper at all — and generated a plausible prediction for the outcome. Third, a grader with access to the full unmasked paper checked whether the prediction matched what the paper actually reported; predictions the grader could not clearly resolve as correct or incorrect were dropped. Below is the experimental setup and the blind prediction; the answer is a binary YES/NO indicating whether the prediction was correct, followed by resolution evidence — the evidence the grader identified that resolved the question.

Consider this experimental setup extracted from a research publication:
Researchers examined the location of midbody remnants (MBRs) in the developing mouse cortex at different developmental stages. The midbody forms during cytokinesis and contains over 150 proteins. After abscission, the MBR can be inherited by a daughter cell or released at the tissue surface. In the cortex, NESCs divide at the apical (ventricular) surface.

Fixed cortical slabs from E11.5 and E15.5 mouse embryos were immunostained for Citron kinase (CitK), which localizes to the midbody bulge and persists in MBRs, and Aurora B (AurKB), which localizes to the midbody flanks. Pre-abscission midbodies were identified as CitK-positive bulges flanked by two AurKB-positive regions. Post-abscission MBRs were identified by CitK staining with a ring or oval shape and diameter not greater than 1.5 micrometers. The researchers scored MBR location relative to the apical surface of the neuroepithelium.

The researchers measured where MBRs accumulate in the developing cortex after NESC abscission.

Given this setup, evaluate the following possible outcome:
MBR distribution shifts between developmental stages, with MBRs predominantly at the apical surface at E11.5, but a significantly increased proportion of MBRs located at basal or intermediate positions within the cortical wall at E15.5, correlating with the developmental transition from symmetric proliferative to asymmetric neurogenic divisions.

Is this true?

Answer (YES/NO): NO